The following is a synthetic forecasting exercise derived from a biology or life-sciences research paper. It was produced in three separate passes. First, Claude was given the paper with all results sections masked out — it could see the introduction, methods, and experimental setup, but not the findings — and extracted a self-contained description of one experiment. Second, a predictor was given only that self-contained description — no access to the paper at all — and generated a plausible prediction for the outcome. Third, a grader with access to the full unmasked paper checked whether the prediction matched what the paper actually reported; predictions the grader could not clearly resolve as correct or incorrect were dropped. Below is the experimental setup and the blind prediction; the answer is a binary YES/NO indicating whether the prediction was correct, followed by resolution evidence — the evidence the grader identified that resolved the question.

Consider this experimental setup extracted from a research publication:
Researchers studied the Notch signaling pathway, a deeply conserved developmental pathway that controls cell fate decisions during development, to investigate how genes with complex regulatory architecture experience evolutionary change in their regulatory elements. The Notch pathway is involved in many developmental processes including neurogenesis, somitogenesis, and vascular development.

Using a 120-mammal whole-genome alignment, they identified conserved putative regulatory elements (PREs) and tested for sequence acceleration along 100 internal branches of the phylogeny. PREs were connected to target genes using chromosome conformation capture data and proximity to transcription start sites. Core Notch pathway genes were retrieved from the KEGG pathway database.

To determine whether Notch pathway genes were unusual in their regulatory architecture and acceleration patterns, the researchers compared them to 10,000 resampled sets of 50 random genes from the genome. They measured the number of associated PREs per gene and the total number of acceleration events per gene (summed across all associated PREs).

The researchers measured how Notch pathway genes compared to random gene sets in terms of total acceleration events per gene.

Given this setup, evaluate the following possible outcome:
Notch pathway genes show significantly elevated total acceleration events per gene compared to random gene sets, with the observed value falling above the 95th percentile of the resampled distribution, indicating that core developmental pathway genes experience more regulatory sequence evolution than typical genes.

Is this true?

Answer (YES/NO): YES